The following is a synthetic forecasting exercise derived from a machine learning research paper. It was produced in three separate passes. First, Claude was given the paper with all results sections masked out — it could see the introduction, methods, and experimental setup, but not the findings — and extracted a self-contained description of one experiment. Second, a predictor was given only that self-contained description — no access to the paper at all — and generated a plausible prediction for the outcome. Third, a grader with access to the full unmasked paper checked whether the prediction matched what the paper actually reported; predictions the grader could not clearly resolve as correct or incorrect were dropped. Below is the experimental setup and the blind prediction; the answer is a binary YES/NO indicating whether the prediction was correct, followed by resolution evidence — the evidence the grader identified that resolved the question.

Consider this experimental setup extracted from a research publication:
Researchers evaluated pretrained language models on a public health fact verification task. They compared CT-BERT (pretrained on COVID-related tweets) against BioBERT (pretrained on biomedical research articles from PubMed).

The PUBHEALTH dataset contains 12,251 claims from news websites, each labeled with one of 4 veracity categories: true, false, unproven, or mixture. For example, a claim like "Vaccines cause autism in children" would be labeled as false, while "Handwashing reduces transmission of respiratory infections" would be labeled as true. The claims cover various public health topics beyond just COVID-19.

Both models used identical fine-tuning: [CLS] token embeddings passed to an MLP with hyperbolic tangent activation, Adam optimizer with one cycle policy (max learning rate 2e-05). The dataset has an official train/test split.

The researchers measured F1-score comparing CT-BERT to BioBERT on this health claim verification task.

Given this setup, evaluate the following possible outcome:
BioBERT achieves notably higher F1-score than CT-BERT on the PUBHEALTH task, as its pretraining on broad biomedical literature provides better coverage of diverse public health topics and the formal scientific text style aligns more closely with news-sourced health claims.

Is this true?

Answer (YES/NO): NO